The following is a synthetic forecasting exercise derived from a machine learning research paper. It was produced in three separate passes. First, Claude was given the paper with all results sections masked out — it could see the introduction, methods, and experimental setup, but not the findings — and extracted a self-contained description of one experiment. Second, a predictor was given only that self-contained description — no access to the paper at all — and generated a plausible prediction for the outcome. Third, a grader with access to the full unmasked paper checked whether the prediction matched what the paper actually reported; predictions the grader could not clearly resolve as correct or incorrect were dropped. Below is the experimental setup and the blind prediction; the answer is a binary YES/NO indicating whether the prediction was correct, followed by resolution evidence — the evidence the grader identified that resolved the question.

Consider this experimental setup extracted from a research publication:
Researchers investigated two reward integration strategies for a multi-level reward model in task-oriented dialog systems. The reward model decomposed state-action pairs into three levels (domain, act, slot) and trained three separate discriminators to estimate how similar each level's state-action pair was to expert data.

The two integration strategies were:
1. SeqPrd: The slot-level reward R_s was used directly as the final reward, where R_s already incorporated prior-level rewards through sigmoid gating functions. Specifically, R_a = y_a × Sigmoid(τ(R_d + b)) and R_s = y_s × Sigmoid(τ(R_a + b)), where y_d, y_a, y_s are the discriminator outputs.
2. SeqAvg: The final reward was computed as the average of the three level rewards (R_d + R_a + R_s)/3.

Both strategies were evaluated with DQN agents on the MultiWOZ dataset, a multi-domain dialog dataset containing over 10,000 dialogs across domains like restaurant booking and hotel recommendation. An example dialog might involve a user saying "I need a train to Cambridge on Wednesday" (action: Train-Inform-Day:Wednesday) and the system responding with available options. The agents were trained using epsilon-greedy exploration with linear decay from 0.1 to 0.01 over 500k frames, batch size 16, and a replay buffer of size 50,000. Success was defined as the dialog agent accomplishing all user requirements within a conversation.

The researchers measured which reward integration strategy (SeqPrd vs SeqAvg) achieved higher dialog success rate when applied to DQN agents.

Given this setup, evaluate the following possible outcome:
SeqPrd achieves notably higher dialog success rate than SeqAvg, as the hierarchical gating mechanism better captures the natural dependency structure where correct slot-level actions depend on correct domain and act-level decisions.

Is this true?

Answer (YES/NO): NO